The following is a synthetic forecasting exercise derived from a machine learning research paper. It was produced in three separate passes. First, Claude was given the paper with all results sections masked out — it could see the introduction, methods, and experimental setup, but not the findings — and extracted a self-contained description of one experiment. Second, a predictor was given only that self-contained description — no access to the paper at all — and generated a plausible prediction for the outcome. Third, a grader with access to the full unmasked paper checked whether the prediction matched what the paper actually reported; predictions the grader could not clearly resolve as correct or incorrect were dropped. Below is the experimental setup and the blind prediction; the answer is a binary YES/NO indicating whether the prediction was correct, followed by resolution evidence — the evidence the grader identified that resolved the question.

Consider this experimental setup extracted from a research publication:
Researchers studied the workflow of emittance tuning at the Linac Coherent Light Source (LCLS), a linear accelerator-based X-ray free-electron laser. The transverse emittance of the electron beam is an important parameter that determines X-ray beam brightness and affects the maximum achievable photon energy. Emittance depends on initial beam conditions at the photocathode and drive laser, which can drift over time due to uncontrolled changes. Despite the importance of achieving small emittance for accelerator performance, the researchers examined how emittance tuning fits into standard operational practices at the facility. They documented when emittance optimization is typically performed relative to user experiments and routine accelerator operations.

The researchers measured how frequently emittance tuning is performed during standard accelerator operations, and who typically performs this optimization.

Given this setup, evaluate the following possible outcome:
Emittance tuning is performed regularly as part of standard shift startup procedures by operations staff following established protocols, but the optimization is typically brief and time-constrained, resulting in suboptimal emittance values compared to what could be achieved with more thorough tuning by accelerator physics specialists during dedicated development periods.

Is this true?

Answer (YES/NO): NO